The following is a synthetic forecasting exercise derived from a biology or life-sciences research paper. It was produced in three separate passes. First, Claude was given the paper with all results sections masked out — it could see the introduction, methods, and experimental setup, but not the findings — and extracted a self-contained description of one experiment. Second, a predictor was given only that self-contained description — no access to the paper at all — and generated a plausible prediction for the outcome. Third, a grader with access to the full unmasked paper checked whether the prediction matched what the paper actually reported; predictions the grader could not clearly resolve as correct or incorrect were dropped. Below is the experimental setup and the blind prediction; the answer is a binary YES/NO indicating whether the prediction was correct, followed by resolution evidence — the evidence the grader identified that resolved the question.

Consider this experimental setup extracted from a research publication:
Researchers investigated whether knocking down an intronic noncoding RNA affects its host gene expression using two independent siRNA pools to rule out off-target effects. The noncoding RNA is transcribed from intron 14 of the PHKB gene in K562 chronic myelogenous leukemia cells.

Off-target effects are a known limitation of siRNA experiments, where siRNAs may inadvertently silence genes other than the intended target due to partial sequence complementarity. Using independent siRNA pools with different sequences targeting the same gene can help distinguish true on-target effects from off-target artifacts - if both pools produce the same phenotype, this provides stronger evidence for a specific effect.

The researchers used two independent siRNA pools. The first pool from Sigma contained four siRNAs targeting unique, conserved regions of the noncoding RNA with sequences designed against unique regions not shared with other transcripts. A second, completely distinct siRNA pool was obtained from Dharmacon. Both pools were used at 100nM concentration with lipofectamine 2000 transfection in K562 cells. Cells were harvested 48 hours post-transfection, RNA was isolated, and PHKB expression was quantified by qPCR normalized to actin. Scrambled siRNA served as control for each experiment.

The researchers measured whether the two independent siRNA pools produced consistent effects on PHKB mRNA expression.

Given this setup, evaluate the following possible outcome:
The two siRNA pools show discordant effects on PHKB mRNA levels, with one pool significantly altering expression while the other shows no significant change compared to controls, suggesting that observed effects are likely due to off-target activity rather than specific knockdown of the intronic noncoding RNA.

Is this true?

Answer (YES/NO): NO